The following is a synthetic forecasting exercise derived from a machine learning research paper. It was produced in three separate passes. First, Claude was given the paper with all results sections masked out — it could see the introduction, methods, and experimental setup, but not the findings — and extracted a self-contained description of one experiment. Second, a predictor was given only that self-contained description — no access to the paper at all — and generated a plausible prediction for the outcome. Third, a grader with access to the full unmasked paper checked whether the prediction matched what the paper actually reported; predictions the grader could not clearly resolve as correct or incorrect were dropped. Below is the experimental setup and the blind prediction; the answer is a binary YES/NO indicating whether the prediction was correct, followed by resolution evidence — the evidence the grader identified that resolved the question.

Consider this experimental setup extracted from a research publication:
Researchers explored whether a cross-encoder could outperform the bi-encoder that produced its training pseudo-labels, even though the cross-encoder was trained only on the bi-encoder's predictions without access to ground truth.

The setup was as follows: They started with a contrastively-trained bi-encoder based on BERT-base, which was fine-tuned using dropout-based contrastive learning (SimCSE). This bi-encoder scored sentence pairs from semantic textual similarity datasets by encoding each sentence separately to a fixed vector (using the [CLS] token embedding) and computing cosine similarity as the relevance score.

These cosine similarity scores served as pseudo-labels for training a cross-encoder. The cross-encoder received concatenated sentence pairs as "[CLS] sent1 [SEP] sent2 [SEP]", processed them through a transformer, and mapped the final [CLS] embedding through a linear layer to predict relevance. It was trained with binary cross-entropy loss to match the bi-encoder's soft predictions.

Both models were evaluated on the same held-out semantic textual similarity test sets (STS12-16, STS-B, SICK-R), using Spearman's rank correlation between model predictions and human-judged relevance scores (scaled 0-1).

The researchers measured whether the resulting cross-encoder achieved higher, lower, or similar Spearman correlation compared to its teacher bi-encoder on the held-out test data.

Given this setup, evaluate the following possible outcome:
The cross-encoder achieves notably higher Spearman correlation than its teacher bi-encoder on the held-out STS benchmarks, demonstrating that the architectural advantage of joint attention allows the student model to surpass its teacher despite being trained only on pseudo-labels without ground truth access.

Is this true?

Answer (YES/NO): YES